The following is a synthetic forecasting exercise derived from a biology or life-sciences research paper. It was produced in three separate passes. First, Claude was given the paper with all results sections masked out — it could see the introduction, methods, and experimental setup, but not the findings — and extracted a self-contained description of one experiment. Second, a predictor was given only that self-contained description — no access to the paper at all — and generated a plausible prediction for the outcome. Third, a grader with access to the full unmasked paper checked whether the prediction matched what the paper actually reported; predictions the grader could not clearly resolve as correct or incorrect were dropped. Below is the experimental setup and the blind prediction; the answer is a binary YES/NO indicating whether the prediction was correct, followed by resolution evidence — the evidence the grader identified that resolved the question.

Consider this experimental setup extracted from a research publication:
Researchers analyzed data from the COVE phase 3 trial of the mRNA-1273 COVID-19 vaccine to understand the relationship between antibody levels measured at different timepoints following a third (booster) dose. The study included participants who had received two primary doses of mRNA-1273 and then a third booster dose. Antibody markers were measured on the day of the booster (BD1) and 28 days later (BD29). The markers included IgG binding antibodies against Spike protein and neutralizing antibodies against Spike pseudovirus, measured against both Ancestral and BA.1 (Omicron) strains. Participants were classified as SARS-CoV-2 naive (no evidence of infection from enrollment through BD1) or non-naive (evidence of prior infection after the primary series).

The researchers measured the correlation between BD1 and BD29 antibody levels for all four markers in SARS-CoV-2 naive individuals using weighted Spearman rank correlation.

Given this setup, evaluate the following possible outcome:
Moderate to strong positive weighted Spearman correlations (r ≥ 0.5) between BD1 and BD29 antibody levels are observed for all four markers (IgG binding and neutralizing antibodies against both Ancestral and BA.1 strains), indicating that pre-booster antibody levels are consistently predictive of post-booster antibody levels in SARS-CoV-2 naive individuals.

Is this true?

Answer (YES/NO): NO